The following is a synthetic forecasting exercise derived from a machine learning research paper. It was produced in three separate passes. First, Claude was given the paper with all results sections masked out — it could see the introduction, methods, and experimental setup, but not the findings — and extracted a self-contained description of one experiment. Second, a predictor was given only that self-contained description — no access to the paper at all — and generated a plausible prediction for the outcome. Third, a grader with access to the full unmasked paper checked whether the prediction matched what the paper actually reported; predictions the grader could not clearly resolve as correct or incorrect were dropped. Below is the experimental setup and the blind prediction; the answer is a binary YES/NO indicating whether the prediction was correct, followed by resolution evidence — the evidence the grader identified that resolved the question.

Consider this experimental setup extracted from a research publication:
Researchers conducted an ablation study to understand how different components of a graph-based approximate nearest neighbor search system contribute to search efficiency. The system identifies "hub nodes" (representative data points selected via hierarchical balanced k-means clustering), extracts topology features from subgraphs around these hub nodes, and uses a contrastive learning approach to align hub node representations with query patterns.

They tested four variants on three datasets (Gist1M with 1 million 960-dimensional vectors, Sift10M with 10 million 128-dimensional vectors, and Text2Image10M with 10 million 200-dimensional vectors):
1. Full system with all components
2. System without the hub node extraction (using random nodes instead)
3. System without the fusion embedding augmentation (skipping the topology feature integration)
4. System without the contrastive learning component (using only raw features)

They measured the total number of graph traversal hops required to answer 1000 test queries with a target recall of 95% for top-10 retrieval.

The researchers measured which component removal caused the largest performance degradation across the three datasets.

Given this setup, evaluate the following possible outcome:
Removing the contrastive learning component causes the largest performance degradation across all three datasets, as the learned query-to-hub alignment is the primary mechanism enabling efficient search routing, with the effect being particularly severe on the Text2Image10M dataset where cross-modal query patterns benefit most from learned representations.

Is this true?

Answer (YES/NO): NO